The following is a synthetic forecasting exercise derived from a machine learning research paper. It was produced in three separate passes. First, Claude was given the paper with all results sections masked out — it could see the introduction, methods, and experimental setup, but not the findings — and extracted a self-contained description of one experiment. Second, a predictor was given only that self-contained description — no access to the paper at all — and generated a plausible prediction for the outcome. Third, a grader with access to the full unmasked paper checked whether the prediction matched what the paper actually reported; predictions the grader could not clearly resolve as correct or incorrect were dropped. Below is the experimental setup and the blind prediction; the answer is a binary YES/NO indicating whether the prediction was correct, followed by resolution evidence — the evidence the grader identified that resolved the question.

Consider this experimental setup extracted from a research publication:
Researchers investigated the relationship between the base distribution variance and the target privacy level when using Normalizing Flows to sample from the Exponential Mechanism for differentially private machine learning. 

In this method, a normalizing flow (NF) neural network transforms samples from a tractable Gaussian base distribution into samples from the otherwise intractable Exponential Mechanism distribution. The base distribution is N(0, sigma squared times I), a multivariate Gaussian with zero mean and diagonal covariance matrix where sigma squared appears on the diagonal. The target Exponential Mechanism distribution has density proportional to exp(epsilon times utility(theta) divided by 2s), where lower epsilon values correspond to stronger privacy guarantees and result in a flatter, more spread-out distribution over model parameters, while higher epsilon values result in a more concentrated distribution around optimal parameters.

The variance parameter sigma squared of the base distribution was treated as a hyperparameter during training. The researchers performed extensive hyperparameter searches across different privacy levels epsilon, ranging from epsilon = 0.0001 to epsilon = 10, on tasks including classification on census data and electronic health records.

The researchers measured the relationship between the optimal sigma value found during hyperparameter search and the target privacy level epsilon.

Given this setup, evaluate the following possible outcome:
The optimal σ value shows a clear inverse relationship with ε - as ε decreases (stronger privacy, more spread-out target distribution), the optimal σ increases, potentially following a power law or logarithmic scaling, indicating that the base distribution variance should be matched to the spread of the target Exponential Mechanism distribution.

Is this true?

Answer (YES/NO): YES